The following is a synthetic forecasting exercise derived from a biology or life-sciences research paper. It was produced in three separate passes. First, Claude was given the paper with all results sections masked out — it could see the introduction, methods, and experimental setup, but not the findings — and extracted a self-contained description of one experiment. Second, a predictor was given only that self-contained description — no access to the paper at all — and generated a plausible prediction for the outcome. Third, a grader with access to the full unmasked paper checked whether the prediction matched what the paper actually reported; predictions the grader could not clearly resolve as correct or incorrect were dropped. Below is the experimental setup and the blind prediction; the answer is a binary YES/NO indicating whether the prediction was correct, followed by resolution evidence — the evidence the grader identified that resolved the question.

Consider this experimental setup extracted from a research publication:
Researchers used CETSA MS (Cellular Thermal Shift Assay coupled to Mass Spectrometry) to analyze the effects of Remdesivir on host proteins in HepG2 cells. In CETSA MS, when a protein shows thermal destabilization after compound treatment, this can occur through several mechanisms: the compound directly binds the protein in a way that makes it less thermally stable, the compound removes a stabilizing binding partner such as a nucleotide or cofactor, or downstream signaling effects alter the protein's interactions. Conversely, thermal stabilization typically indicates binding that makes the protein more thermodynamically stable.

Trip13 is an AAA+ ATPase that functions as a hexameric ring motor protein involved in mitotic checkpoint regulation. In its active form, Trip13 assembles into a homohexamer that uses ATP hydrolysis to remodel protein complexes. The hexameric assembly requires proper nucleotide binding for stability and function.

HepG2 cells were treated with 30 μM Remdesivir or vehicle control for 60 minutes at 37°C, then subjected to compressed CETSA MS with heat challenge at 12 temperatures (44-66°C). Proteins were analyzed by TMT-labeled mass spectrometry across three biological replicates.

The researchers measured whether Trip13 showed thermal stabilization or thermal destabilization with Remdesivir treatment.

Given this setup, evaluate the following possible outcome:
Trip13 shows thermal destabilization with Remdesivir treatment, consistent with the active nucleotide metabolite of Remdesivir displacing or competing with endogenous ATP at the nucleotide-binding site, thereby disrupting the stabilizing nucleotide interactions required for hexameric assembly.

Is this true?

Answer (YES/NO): YES